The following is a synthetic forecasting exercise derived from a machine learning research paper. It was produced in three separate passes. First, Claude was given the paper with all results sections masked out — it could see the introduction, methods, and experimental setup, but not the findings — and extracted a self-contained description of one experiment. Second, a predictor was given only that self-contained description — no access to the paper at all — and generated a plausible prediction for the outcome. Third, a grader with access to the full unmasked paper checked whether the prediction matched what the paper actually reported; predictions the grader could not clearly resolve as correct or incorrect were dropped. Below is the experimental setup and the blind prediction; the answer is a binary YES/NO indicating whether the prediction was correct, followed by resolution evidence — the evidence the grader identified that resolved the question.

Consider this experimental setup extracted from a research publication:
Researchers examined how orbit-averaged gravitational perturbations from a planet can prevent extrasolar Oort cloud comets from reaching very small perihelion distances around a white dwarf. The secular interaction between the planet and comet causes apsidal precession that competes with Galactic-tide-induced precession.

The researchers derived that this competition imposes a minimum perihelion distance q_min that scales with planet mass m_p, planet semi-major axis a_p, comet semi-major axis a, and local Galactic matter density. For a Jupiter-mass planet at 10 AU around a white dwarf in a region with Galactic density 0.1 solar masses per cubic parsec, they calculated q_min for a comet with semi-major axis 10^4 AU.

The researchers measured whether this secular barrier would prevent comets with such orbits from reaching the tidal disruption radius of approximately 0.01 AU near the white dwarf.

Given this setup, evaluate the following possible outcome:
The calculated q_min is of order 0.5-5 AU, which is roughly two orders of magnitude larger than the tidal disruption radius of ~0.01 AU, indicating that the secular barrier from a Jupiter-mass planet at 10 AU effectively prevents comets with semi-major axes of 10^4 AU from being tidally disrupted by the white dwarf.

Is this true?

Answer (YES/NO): NO